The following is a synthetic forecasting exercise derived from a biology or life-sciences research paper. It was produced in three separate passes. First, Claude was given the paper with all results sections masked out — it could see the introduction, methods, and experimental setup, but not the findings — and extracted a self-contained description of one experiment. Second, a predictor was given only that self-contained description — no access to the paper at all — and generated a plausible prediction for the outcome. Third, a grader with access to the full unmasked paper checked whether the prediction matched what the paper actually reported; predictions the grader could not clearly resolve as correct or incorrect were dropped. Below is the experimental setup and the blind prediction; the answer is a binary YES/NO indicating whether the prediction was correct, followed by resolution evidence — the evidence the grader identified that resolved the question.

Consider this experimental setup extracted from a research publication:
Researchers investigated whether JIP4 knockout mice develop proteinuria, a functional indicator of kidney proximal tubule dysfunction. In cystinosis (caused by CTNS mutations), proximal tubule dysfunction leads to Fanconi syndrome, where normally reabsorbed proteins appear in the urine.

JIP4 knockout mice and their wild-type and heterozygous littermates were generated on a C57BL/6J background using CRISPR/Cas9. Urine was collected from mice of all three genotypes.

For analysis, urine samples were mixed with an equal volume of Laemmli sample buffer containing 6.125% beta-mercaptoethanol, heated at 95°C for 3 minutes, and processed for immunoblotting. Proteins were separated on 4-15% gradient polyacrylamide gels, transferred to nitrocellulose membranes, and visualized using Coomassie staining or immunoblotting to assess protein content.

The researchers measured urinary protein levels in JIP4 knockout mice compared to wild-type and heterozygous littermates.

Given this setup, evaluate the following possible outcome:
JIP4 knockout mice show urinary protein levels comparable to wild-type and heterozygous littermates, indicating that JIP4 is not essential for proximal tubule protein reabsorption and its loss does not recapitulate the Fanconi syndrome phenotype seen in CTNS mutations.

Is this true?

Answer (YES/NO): NO